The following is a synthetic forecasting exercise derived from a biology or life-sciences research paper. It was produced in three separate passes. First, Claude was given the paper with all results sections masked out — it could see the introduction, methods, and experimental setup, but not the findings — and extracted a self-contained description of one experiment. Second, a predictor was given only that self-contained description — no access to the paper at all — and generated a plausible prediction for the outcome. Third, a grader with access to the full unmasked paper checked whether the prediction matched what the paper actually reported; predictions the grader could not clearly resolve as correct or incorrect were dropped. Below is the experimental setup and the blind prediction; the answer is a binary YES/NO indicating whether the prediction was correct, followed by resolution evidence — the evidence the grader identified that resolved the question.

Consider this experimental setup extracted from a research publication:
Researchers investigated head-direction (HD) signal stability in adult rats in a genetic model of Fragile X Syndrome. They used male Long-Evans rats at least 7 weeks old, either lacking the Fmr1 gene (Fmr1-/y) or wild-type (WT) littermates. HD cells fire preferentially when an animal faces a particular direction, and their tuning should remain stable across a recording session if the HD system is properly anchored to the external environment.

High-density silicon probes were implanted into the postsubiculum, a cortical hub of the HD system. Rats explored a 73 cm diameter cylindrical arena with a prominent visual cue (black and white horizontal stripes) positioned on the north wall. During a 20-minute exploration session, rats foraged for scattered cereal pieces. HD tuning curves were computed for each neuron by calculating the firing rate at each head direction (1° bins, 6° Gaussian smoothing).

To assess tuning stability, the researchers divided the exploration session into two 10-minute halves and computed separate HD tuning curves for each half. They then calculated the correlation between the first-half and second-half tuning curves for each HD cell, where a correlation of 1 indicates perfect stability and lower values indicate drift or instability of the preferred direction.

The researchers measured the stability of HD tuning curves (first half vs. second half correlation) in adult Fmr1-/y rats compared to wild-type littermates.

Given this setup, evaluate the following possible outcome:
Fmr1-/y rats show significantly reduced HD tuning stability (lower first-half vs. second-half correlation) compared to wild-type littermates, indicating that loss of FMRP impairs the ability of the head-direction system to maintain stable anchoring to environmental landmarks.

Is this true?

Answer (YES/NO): YES